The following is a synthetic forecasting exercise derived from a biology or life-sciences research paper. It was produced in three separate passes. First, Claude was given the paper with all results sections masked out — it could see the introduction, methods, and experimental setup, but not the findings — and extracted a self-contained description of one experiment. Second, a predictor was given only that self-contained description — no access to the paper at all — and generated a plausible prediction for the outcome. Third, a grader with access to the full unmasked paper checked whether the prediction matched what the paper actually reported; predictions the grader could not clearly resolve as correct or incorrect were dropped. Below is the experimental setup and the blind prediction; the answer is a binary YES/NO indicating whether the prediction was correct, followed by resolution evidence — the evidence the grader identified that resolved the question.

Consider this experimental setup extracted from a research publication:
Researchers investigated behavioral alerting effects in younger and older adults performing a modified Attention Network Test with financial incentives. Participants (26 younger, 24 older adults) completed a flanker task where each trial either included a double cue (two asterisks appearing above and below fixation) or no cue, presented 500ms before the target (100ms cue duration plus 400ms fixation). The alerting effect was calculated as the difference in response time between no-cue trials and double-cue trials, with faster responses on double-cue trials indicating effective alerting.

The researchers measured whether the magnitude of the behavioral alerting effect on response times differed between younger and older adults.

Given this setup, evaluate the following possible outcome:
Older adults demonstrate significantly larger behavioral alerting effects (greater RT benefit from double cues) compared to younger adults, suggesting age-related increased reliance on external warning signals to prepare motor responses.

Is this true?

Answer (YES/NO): NO